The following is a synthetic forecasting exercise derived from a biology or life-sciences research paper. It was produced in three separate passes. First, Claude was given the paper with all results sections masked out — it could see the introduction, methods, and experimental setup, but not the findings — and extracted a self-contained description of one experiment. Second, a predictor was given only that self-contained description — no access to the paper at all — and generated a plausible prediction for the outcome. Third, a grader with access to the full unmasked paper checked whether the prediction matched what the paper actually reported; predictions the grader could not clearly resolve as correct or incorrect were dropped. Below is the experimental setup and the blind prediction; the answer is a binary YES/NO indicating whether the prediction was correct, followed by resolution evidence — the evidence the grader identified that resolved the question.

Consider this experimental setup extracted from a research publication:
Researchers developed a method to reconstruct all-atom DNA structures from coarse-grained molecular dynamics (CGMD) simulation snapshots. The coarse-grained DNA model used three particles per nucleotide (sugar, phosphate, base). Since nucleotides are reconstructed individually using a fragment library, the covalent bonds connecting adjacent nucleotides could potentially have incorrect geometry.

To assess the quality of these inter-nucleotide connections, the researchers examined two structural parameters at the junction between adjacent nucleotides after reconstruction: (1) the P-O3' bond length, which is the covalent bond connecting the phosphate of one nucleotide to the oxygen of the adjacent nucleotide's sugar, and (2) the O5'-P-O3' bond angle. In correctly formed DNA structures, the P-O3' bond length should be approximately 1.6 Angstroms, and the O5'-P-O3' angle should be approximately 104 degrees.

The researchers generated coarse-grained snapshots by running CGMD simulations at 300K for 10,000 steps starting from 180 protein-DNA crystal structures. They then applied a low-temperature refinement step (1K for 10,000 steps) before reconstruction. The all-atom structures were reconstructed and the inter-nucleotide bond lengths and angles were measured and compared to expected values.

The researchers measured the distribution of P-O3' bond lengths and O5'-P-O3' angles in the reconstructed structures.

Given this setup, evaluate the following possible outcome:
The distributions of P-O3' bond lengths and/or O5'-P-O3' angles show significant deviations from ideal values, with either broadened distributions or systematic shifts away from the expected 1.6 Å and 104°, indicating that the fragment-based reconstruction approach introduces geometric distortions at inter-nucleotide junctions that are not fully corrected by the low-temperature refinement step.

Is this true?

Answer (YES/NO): NO